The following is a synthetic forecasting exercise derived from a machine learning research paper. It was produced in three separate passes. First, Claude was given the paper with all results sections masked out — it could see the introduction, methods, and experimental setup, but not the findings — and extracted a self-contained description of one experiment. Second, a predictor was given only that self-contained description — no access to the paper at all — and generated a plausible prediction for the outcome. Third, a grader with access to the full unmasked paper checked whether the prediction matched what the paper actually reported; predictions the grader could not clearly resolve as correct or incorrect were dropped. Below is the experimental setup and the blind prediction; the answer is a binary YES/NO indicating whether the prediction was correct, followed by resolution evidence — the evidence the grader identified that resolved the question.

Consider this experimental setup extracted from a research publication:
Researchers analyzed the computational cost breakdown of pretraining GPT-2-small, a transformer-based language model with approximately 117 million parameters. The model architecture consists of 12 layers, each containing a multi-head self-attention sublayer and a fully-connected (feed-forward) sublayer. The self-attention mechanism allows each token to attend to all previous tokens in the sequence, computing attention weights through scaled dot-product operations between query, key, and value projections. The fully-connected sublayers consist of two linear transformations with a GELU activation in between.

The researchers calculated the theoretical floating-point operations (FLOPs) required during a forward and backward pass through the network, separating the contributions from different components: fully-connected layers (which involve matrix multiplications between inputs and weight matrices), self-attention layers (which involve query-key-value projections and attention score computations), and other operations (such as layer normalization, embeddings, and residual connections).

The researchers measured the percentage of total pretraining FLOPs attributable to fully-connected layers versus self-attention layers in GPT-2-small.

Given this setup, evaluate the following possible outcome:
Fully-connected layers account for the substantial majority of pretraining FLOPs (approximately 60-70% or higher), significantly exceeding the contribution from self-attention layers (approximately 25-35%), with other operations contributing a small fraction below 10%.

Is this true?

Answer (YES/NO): NO